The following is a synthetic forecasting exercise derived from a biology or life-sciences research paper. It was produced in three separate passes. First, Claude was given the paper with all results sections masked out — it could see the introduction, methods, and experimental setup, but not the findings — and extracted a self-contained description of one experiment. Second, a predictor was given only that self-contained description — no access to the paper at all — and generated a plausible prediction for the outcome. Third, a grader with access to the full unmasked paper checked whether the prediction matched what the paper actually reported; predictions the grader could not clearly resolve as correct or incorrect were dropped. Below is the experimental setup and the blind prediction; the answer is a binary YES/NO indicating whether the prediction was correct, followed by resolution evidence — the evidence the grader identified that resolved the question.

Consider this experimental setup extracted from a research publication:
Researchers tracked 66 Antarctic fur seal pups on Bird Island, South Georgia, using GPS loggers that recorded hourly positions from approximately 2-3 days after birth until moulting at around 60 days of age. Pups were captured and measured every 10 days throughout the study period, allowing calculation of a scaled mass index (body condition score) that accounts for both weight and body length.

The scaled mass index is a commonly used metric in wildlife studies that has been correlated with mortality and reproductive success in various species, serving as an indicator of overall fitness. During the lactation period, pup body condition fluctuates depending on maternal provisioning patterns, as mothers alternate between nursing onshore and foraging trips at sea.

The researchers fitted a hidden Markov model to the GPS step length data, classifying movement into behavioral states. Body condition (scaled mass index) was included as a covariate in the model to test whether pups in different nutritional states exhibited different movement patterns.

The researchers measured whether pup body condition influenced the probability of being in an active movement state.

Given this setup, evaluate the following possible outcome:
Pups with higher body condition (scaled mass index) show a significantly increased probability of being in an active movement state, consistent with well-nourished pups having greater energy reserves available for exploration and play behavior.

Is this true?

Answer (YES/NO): NO